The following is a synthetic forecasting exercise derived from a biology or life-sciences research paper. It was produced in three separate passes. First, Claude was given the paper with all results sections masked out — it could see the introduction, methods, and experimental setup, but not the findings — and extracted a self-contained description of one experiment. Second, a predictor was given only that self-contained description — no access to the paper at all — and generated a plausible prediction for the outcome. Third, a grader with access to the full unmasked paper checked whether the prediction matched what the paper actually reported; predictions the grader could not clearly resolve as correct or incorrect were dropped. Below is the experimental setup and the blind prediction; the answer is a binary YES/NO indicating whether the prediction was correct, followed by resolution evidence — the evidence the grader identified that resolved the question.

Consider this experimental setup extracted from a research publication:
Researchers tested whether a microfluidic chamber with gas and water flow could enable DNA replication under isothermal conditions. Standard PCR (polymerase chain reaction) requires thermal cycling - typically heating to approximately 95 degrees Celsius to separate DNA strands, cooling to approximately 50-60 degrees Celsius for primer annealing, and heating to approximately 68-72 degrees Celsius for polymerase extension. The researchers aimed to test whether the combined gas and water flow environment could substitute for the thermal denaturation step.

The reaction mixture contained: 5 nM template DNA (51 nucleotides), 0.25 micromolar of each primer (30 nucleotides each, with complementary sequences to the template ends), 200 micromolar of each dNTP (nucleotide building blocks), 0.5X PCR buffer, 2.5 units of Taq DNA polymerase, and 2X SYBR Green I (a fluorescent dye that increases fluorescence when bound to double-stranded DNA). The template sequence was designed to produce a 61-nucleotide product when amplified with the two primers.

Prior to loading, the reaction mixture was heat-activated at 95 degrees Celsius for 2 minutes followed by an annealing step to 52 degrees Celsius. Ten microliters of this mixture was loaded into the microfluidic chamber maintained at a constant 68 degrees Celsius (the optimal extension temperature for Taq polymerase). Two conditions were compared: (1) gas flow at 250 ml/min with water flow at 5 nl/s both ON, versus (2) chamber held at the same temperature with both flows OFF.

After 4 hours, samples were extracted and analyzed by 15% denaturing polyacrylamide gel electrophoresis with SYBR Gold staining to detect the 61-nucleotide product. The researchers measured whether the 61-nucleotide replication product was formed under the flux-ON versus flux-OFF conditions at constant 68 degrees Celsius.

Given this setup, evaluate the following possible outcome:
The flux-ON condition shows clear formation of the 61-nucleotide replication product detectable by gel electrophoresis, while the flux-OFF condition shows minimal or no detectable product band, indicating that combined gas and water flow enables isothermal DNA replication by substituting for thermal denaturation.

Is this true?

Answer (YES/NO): YES